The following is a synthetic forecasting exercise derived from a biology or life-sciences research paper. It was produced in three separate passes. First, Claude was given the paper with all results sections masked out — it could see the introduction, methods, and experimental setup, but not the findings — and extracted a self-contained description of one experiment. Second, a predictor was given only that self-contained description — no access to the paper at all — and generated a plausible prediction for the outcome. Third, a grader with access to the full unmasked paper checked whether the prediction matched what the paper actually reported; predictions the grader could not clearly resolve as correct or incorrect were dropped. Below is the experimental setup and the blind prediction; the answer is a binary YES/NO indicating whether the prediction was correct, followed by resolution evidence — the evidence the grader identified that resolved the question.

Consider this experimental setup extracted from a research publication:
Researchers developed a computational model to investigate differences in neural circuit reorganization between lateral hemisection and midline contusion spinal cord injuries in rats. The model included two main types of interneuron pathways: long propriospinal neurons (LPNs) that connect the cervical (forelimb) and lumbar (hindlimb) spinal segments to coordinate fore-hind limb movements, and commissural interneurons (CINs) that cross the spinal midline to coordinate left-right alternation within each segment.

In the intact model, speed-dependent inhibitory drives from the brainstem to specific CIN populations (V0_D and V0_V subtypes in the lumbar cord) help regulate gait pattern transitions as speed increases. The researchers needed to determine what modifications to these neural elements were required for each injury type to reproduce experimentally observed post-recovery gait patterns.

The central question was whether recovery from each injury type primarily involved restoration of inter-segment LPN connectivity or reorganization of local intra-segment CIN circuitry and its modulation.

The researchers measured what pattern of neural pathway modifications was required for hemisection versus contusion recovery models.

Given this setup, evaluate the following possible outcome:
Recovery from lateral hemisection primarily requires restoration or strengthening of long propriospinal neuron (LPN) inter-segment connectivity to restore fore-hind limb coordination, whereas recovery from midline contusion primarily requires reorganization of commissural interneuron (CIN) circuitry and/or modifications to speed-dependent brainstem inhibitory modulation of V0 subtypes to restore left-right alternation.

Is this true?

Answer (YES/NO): YES